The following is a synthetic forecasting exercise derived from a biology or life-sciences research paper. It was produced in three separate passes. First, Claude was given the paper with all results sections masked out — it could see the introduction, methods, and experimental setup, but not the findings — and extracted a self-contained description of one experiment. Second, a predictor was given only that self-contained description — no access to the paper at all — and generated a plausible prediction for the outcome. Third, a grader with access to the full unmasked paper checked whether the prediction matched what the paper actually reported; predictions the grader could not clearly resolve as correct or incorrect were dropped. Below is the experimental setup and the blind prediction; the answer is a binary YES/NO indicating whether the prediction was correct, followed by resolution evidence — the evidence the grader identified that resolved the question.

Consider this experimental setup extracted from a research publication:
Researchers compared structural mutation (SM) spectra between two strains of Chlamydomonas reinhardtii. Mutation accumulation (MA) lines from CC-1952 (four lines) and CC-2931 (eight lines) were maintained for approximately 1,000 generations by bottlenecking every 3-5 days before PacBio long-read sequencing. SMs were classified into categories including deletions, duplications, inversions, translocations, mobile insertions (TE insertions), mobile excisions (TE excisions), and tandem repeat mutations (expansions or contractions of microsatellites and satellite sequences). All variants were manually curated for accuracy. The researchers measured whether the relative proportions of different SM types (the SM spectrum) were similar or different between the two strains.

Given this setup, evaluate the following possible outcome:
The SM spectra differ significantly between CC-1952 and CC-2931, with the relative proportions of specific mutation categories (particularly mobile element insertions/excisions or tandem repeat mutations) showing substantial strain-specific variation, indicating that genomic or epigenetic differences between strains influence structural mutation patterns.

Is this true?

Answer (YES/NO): YES